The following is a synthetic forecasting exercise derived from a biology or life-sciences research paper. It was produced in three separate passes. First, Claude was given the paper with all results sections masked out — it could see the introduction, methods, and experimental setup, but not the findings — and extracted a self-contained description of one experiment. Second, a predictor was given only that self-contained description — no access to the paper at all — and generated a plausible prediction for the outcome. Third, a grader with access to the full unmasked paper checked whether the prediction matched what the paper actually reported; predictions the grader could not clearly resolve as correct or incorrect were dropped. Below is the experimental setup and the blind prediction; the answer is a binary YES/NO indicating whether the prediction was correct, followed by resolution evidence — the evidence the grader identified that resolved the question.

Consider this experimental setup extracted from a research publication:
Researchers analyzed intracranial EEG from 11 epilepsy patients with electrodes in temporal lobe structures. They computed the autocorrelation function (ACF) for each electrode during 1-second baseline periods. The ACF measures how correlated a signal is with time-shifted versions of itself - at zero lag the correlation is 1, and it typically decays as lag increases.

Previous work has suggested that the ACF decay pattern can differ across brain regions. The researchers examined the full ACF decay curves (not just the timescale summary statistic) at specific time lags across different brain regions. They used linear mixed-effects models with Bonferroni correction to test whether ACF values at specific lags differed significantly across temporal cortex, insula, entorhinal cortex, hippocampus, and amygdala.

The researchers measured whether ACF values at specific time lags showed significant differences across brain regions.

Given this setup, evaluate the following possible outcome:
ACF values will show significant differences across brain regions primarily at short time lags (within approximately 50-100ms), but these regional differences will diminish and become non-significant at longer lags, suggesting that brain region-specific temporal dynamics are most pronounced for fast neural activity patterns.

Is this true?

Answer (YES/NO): YES